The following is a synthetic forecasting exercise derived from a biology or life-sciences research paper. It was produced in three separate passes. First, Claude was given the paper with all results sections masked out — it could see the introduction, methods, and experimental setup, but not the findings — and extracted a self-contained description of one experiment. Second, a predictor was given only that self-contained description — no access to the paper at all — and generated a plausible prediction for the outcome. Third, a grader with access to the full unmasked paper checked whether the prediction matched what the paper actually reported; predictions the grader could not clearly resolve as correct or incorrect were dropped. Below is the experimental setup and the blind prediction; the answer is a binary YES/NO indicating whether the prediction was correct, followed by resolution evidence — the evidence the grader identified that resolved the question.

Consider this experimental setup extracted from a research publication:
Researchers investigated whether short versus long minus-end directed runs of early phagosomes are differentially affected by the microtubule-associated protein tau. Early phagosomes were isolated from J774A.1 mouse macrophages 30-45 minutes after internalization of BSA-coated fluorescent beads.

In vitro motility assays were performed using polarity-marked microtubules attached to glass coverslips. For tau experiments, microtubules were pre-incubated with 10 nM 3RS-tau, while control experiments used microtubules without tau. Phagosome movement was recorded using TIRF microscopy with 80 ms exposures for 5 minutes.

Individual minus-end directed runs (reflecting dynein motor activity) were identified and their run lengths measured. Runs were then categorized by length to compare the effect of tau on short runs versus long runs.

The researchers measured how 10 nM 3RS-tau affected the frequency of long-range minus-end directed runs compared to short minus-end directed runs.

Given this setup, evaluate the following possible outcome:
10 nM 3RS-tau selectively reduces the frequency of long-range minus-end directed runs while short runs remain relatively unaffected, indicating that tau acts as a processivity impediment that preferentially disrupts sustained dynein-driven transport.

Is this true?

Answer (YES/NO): YES